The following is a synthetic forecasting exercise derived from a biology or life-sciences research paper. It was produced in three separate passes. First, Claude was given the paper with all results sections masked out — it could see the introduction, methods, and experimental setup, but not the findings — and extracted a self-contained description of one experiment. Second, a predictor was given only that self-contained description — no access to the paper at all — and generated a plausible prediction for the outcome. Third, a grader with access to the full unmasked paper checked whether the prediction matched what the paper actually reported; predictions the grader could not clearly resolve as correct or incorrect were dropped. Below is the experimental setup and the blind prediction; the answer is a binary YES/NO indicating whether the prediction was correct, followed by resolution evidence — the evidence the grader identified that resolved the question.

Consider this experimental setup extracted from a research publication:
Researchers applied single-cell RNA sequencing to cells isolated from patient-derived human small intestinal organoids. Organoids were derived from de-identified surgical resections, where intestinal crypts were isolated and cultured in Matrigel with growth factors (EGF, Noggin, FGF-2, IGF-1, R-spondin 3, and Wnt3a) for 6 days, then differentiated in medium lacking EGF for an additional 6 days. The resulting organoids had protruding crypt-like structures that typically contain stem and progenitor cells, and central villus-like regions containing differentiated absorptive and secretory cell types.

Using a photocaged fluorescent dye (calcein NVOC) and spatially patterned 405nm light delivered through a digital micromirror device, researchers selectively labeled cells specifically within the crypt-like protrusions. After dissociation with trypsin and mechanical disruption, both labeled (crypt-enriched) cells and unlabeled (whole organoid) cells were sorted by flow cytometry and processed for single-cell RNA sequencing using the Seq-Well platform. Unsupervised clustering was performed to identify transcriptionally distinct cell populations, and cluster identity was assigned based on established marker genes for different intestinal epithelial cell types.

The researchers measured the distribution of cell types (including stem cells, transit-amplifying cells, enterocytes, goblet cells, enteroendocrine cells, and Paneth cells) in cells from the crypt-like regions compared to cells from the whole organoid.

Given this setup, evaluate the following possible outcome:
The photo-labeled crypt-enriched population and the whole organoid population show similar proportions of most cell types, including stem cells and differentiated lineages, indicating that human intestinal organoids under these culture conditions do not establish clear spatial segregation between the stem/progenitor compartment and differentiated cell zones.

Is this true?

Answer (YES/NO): NO